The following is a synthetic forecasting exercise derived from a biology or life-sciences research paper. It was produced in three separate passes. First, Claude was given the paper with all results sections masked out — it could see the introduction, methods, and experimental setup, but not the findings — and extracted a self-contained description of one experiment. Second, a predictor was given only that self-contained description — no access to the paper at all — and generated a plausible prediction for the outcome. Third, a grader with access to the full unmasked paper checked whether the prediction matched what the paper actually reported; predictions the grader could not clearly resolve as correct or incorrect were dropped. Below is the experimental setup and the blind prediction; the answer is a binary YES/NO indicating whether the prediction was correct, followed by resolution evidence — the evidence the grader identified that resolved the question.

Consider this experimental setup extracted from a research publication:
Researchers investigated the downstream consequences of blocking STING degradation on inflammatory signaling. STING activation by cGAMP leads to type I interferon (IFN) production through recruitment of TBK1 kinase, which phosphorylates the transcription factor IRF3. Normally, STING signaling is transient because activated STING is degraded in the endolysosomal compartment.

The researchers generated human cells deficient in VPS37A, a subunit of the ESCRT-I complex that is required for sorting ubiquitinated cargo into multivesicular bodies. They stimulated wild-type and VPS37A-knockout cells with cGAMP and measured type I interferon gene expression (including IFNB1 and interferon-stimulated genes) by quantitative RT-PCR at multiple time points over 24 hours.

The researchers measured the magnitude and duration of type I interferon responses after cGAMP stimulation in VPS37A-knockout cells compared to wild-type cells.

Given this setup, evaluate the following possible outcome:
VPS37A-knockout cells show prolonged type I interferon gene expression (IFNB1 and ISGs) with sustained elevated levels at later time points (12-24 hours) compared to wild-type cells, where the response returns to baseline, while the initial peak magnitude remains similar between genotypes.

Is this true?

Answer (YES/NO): NO